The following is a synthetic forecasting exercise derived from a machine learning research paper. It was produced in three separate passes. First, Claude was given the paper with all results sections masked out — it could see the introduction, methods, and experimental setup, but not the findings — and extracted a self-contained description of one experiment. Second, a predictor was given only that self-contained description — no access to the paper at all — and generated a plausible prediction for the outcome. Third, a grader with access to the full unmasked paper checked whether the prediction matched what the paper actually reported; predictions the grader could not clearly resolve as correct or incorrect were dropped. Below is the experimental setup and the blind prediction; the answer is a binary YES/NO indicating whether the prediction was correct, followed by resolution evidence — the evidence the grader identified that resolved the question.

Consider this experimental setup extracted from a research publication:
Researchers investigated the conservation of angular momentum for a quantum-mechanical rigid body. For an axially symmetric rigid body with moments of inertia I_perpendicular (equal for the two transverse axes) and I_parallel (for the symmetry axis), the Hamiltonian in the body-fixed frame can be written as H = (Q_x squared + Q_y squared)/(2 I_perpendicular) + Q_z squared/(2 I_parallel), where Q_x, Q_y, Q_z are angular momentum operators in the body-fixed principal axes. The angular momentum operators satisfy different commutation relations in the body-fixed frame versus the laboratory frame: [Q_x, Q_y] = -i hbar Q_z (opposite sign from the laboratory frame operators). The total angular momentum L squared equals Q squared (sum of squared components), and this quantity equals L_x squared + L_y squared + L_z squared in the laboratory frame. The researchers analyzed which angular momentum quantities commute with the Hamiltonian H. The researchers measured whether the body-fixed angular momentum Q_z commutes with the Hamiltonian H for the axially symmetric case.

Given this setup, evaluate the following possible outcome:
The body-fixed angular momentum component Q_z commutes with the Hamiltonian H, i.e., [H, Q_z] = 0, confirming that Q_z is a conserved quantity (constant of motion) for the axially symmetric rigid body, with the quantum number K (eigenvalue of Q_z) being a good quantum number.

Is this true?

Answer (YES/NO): YES